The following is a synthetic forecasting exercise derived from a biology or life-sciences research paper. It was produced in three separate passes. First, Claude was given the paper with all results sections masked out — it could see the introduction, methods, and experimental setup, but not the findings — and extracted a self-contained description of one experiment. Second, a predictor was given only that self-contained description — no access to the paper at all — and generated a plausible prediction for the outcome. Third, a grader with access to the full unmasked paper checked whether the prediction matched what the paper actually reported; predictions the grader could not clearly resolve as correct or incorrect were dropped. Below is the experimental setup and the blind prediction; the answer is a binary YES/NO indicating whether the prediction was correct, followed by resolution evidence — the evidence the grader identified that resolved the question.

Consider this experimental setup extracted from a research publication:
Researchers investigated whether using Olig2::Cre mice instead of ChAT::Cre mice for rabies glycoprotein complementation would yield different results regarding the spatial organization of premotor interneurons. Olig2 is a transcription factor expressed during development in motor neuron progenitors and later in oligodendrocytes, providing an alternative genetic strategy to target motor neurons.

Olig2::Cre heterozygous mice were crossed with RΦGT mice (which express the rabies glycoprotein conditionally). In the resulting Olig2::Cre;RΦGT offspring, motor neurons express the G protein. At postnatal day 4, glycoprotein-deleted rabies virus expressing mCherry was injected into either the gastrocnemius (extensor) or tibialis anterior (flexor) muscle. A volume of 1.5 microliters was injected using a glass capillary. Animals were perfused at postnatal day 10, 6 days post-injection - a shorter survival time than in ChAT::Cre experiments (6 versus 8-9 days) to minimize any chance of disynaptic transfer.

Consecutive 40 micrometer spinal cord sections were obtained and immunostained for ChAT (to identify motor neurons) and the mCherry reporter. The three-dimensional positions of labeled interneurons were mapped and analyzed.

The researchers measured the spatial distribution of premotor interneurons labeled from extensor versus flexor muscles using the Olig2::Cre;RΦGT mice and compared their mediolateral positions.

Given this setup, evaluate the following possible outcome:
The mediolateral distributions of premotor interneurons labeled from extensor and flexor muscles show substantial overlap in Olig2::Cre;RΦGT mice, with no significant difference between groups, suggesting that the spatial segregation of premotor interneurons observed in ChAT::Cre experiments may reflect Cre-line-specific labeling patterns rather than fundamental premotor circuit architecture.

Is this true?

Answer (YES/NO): NO